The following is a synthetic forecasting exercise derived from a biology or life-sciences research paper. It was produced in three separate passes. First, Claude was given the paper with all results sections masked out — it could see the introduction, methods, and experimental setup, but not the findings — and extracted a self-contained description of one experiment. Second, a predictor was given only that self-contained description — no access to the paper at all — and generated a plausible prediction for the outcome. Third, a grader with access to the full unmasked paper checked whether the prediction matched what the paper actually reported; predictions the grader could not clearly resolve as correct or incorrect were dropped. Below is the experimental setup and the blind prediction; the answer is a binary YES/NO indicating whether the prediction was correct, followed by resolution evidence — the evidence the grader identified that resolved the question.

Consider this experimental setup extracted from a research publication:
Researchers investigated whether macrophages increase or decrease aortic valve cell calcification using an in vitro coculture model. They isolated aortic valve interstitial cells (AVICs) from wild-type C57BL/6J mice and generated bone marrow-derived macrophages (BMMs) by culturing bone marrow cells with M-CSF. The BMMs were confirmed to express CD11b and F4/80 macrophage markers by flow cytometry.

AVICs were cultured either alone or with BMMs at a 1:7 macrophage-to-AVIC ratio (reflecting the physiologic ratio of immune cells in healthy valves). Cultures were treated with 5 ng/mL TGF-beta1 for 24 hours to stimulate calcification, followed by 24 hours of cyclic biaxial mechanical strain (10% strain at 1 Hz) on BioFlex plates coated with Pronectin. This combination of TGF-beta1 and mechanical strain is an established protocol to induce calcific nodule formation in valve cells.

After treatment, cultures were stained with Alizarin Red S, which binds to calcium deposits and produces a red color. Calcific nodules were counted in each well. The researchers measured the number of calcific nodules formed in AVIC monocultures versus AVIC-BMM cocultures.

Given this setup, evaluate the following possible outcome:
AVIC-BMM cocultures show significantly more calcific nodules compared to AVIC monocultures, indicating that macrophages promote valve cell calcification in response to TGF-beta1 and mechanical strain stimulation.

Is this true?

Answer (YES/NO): YES